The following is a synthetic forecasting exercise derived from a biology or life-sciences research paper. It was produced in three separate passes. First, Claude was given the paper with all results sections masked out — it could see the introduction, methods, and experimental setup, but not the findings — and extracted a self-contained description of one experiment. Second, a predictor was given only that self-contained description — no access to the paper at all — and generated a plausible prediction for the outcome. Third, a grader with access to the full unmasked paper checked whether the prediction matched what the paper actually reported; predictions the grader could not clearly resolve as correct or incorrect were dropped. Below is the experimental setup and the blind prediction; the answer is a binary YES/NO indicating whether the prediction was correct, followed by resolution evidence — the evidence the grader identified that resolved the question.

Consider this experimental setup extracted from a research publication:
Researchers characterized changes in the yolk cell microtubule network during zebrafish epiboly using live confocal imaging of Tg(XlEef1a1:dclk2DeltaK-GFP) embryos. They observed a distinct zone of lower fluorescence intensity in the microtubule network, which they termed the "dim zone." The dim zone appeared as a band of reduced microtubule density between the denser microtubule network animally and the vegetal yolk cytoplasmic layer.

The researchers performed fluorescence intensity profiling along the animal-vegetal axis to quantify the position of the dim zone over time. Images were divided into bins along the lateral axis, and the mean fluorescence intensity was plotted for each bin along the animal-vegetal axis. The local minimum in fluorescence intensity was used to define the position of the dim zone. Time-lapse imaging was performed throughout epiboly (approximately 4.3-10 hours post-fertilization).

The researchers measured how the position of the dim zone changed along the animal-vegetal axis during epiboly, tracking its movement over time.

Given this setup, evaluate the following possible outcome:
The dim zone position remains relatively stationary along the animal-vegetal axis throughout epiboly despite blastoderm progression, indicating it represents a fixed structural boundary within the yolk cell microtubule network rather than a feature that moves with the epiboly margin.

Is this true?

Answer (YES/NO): NO